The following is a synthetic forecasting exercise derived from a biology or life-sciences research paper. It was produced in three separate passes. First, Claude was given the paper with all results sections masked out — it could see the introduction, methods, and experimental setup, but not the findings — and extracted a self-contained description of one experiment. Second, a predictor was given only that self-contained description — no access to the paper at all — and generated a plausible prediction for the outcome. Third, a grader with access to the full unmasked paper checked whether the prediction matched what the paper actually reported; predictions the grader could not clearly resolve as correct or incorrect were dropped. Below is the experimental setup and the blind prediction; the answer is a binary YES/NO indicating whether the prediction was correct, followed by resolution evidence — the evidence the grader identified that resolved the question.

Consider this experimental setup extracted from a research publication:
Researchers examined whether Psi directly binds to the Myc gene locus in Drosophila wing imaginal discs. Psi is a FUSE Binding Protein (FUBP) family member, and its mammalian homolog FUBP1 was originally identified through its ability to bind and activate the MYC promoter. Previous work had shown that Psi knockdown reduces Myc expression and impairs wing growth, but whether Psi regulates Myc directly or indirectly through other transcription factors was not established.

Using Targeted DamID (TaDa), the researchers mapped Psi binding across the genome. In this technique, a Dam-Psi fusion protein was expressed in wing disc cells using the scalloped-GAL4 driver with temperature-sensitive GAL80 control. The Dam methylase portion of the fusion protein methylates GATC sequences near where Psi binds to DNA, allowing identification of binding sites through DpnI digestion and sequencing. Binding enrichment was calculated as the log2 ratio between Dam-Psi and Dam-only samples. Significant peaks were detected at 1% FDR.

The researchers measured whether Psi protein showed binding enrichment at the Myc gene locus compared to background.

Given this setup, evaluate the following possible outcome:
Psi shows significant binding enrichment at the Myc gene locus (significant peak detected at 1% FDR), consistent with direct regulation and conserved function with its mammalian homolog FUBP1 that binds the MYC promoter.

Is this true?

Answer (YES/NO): YES